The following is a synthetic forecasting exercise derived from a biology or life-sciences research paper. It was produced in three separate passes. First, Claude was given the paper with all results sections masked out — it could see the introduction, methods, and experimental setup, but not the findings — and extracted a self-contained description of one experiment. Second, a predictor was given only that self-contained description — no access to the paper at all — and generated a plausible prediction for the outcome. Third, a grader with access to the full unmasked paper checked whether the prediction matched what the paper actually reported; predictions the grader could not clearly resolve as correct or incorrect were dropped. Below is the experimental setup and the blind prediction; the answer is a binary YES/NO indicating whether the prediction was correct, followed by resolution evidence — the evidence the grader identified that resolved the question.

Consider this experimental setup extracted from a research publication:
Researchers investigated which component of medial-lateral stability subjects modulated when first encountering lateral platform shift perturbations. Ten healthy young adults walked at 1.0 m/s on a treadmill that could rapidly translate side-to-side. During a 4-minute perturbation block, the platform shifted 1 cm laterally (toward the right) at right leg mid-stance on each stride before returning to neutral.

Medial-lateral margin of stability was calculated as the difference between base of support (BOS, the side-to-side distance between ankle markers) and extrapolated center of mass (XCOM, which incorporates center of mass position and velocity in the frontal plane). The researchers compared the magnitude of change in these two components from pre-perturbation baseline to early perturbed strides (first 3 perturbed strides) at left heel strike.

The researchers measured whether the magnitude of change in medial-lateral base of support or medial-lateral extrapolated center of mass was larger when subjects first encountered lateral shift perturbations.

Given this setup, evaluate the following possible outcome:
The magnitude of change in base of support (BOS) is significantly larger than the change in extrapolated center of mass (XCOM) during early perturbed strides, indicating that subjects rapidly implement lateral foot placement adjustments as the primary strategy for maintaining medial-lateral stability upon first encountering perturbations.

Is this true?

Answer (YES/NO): NO